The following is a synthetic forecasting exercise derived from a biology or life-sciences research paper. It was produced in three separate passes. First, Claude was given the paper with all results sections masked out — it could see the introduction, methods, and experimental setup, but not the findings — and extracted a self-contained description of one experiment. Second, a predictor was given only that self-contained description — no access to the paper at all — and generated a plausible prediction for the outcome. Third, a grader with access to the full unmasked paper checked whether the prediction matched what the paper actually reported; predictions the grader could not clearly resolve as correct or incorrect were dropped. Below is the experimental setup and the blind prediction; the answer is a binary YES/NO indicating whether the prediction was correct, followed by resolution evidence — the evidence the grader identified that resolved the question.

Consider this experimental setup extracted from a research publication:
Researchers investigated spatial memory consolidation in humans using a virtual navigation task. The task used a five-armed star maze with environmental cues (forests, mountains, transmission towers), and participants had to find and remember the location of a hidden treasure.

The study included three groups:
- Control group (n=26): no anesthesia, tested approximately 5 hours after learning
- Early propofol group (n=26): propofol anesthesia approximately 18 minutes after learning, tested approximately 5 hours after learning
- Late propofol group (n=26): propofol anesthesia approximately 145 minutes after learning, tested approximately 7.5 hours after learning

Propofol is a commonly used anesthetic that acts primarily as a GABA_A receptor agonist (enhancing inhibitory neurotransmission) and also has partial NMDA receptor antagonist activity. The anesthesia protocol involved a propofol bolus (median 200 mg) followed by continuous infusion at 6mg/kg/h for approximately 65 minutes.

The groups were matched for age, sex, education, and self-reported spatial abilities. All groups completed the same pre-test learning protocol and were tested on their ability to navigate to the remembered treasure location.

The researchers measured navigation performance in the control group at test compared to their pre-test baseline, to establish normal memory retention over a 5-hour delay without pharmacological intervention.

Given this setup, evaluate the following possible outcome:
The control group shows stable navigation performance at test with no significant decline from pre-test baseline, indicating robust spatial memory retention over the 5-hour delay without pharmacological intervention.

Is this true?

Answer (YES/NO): YES